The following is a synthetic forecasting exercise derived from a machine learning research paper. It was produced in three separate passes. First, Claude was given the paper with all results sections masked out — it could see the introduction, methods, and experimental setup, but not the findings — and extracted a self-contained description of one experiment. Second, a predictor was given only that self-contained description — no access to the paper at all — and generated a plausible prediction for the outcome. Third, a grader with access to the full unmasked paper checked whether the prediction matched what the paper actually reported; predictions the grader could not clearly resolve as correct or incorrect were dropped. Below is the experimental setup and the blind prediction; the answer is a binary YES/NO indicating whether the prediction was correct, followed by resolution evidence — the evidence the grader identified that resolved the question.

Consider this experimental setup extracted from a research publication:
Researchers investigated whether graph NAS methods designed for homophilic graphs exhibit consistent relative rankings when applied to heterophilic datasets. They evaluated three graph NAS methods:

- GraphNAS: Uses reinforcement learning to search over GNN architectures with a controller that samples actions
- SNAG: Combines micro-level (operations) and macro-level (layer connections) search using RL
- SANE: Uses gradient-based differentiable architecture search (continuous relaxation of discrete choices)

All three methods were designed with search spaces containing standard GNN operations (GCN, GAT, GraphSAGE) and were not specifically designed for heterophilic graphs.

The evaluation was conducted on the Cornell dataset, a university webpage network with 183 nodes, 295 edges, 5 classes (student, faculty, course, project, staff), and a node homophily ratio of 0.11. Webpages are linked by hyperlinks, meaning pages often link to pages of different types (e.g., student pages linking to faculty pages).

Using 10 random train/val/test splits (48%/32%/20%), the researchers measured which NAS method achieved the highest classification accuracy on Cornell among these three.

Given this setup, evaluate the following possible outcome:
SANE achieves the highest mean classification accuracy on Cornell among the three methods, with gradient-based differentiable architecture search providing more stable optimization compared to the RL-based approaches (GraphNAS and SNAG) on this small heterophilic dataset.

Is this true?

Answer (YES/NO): NO